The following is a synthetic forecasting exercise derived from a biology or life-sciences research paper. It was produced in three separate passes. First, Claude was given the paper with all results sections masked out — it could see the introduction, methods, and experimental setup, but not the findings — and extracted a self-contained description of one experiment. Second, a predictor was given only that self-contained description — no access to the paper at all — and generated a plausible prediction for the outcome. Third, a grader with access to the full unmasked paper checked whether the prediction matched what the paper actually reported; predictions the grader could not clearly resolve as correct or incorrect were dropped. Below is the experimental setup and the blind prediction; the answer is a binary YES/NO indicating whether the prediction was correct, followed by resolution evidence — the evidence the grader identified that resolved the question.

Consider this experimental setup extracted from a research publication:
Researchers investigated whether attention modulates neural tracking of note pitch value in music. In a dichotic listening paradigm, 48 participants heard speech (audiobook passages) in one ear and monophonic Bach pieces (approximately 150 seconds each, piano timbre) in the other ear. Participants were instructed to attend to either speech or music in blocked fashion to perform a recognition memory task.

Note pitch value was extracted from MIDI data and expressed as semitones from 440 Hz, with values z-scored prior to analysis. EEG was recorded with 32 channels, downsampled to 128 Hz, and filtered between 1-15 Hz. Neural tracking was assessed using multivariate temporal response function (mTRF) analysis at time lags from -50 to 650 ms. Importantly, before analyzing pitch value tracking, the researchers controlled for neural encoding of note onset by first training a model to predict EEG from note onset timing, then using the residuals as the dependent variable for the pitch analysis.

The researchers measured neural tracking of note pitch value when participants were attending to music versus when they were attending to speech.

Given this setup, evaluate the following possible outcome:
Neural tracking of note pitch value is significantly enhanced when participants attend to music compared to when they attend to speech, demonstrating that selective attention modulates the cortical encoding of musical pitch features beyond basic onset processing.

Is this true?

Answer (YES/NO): NO